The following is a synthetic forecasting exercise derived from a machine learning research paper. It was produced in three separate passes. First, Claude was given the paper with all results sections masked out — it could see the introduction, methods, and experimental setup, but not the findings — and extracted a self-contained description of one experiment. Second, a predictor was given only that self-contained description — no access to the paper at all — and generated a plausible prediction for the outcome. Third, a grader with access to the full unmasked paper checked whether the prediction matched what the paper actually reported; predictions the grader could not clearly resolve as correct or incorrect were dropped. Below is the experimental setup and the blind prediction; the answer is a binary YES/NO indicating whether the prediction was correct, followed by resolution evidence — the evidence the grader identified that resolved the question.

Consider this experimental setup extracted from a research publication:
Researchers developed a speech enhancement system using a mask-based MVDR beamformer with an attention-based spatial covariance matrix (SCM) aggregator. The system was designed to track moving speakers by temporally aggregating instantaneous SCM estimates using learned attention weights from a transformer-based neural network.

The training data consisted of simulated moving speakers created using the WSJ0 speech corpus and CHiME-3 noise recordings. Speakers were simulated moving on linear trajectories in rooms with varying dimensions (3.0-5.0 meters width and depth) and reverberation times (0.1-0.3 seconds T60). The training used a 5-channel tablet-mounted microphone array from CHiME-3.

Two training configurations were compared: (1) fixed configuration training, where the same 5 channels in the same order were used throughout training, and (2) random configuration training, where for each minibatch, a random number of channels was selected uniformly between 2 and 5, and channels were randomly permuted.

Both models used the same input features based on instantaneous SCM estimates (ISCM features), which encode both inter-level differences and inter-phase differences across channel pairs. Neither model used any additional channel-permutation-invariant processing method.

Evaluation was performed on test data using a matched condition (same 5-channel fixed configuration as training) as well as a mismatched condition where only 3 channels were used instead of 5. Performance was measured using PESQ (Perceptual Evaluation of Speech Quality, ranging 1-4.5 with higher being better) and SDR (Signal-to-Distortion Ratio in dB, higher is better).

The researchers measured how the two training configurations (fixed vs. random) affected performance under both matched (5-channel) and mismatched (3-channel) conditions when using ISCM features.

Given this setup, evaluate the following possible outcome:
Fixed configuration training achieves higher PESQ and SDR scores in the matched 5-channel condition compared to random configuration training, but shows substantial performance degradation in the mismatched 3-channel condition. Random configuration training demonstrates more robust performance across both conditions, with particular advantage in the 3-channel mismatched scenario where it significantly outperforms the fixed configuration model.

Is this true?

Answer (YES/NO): YES